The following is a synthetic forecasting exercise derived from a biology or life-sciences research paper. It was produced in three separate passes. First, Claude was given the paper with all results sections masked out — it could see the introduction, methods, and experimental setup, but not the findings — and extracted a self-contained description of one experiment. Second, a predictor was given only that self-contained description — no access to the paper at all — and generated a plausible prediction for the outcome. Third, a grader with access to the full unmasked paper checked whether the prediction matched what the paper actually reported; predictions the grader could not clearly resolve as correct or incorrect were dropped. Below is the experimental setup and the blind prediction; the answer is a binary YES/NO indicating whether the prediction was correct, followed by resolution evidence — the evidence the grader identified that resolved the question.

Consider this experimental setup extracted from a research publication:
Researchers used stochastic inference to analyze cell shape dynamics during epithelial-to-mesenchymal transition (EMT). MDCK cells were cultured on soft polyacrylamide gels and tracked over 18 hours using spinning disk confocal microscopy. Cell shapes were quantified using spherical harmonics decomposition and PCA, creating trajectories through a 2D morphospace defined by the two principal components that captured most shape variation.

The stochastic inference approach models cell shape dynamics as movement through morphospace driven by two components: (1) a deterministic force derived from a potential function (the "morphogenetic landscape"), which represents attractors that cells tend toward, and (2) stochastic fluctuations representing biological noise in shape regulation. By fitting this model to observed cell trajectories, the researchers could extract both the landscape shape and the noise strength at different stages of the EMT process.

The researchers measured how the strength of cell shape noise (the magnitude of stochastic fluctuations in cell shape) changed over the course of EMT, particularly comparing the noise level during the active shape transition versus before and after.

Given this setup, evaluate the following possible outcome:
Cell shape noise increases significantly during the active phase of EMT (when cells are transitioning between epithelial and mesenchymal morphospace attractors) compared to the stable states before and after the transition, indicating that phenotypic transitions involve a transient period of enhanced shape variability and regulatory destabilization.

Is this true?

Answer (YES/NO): YES